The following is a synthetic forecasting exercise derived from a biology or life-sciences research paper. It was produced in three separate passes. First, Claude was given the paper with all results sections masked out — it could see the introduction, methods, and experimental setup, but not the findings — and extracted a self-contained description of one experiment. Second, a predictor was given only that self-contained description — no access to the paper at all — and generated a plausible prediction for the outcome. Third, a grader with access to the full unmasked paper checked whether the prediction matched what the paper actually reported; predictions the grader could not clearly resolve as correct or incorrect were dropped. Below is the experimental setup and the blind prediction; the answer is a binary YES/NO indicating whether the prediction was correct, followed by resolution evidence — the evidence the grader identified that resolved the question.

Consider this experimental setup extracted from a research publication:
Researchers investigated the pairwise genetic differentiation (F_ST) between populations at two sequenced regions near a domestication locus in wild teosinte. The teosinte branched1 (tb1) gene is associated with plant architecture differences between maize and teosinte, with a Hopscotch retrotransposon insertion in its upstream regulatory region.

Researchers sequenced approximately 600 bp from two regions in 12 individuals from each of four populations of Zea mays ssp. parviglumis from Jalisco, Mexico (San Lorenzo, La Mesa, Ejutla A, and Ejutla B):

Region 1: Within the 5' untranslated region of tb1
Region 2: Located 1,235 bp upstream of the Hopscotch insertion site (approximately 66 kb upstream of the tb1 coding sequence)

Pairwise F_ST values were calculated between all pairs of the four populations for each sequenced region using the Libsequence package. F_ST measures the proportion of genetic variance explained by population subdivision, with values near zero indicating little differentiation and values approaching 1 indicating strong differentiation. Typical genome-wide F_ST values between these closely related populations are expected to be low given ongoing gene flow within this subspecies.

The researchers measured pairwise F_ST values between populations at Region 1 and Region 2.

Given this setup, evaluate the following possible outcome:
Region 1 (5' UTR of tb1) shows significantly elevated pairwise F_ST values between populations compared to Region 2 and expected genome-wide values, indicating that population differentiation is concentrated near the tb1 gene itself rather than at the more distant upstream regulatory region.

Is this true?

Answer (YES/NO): NO